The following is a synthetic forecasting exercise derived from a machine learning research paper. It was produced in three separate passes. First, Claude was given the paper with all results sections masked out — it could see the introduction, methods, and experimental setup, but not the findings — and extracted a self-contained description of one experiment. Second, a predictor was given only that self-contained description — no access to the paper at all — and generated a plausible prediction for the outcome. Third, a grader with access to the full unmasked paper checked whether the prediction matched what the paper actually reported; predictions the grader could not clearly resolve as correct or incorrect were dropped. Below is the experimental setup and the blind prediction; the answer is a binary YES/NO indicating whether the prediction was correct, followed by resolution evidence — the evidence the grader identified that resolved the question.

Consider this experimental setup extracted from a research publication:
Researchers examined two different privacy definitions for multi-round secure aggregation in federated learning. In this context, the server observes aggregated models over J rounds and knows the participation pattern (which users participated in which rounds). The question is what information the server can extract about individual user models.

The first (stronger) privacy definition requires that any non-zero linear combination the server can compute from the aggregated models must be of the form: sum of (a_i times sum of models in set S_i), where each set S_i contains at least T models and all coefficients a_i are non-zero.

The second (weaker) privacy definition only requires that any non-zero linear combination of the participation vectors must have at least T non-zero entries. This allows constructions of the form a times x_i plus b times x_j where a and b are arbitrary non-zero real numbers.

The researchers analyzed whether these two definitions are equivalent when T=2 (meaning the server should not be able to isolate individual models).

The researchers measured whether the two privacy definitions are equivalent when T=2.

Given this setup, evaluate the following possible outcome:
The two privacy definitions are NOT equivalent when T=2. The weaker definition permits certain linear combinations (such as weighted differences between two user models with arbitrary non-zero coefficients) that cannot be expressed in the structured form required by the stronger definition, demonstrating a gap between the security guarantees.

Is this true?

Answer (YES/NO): YES